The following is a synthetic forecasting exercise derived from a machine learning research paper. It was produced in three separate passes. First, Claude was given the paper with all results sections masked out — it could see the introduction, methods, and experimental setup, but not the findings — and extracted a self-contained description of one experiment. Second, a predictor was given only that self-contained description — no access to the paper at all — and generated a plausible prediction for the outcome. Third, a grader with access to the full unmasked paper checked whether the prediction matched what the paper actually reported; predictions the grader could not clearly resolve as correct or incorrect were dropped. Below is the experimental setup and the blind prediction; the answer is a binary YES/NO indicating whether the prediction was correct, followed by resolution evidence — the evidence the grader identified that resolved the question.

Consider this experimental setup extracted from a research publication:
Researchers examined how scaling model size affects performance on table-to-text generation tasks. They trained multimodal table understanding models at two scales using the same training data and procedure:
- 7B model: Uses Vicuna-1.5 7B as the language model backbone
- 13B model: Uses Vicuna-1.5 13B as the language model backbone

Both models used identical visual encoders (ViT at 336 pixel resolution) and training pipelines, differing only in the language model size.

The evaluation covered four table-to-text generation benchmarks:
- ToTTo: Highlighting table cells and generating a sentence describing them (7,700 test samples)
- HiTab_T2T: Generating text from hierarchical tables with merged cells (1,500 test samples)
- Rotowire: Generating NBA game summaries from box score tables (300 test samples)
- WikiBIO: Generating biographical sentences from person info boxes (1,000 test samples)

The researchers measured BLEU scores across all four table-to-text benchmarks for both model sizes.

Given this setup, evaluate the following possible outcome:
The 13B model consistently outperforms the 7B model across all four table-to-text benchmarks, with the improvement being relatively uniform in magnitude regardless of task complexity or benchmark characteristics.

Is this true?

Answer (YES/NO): NO